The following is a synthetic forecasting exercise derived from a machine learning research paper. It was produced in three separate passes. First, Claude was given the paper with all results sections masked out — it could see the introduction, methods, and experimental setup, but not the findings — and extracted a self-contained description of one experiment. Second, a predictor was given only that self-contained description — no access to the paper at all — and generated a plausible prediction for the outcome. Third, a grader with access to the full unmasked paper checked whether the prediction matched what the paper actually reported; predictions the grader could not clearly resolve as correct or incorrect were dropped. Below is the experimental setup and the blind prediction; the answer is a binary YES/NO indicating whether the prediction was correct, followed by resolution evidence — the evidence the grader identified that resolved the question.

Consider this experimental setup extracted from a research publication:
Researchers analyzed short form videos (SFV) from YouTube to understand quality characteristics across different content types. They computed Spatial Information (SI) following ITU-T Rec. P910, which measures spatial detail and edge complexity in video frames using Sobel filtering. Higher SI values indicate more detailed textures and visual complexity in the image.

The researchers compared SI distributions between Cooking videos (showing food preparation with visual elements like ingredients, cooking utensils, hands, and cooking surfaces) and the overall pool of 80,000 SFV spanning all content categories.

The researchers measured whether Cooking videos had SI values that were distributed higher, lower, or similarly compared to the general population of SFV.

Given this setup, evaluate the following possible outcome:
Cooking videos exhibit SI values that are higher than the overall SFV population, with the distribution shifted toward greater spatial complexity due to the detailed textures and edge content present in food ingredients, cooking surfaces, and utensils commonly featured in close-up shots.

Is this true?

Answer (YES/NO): NO